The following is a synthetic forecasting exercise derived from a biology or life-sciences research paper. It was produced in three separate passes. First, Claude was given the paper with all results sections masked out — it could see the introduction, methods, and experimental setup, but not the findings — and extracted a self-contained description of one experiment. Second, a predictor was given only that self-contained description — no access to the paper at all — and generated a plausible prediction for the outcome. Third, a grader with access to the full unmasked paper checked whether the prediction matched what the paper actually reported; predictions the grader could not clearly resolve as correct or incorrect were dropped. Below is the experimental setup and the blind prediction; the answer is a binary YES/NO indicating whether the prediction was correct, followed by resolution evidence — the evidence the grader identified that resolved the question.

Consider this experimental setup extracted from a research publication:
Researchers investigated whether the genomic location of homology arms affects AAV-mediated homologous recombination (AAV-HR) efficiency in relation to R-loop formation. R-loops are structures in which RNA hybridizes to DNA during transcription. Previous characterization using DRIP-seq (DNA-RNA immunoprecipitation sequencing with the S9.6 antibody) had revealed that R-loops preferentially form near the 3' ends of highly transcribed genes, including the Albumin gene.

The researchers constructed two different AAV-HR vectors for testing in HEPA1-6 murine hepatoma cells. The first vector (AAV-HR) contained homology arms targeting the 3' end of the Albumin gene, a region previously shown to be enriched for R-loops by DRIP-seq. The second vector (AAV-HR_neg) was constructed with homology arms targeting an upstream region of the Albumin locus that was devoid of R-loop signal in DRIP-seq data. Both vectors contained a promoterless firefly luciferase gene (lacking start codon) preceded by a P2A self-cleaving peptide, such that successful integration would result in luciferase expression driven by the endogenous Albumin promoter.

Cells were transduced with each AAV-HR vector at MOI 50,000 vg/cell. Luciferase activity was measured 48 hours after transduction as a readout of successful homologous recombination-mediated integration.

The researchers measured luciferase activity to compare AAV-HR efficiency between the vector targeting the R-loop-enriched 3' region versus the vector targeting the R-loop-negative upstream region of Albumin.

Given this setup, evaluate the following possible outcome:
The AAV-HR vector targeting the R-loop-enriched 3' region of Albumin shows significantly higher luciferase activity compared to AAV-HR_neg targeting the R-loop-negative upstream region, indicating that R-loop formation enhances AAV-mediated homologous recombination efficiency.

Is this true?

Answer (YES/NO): YES